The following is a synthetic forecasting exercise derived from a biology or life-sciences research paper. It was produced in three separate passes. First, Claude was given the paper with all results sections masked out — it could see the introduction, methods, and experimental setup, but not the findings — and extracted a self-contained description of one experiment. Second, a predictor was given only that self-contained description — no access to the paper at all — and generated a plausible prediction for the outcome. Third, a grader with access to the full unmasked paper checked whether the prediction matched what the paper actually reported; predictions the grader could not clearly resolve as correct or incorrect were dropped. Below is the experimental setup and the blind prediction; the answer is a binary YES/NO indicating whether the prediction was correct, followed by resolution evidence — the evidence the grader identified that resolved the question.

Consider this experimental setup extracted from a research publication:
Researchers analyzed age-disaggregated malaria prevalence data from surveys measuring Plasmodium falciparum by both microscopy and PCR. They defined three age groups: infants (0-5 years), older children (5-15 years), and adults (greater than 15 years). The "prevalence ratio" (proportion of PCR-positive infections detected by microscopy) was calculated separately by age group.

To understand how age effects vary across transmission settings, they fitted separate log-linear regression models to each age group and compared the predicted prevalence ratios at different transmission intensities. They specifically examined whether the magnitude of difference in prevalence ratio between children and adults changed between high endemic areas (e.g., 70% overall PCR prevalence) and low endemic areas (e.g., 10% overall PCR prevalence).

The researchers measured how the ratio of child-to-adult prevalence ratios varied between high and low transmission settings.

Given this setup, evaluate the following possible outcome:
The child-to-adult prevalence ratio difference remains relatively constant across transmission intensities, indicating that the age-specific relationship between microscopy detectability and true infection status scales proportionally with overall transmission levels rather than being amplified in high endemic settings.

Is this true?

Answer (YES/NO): NO